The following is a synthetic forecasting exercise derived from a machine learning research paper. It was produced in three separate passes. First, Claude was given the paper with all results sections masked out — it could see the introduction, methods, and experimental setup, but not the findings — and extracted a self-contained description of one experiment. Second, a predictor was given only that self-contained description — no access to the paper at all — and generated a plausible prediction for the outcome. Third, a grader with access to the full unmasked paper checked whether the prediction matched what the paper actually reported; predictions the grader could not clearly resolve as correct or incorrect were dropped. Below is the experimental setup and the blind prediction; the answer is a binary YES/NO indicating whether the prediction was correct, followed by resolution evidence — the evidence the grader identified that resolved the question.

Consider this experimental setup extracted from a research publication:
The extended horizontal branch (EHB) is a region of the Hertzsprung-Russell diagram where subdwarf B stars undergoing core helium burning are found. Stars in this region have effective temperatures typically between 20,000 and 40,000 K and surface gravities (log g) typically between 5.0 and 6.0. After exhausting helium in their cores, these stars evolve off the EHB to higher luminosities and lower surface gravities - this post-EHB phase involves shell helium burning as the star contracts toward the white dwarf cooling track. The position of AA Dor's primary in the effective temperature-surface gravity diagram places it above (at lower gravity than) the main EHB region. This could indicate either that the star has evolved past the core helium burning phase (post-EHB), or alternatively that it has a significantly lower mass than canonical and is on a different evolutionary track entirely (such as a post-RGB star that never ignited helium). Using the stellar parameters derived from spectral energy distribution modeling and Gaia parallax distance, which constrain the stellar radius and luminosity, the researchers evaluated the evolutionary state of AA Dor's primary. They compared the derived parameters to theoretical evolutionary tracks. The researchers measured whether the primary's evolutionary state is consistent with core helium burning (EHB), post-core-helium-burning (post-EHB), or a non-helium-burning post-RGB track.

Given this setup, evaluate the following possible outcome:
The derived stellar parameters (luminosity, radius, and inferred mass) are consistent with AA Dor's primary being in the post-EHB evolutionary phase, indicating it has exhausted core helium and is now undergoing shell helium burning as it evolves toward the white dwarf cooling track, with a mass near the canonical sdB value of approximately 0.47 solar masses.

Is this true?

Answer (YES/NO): YES